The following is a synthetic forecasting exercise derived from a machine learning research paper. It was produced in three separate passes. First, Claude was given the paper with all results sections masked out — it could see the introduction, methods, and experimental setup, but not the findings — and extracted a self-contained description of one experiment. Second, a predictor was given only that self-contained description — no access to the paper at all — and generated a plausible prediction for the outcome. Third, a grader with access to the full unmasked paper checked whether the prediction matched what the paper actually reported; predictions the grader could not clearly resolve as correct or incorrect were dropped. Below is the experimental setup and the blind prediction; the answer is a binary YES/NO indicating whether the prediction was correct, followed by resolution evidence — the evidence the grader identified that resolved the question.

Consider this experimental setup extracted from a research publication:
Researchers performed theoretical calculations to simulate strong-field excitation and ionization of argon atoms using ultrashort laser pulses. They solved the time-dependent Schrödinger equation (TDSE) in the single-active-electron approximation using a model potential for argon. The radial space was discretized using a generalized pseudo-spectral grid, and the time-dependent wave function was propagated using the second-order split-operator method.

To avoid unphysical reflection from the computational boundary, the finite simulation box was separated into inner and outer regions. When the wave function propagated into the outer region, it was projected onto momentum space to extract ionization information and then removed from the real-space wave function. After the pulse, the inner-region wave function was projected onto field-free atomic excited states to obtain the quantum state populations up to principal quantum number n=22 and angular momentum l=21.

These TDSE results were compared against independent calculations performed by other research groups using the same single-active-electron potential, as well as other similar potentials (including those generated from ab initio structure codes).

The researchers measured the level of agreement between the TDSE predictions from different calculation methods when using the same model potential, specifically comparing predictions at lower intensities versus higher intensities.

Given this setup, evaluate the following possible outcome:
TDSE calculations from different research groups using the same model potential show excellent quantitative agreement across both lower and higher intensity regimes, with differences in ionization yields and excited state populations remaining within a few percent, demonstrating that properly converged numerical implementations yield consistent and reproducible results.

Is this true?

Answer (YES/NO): NO